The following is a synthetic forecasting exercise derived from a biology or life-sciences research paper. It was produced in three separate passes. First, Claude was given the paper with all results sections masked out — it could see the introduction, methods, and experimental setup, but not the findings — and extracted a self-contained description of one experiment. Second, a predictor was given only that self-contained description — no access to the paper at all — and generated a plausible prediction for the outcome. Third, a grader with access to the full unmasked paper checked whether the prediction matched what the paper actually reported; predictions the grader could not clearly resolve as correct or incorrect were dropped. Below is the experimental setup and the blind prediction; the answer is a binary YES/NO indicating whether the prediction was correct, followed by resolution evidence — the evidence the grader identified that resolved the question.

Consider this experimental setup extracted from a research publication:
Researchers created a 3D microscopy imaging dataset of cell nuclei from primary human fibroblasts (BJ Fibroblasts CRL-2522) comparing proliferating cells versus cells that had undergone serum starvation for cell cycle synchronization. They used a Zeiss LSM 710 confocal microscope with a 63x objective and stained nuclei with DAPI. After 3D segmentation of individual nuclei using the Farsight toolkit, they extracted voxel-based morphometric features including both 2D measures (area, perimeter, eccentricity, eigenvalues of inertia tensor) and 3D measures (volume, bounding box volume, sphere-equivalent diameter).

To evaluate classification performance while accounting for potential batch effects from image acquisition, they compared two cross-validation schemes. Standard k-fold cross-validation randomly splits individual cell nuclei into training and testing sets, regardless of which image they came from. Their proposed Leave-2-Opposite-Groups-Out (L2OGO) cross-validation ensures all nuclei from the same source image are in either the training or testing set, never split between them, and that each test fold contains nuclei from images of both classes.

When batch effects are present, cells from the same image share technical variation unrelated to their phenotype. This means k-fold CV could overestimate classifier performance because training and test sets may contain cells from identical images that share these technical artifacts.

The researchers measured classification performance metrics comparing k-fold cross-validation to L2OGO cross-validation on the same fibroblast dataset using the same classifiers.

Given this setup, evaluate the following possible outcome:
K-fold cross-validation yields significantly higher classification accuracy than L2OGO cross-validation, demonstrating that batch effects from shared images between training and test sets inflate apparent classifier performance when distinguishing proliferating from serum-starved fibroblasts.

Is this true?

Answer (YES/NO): NO